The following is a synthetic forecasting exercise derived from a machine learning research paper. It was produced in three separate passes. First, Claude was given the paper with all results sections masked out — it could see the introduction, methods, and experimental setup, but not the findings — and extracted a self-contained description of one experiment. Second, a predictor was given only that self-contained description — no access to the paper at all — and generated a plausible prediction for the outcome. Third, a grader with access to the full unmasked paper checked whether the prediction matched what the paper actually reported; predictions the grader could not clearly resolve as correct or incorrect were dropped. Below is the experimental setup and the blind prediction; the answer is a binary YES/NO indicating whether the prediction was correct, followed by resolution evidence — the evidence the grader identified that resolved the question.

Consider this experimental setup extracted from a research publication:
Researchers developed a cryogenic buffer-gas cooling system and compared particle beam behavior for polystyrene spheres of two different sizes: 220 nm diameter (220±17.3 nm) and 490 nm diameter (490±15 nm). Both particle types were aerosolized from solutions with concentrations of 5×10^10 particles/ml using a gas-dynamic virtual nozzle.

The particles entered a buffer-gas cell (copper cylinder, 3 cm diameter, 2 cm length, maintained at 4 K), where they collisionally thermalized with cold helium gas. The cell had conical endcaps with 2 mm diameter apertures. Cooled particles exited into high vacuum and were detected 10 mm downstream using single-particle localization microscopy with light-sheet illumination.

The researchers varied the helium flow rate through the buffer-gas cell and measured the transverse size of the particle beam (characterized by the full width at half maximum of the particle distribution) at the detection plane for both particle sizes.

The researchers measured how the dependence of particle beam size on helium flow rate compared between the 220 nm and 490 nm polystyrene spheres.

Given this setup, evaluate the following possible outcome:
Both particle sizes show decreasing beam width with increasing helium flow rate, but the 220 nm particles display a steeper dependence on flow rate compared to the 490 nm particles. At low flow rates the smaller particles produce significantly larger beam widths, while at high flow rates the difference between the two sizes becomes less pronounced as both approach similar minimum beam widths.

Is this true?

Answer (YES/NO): NO